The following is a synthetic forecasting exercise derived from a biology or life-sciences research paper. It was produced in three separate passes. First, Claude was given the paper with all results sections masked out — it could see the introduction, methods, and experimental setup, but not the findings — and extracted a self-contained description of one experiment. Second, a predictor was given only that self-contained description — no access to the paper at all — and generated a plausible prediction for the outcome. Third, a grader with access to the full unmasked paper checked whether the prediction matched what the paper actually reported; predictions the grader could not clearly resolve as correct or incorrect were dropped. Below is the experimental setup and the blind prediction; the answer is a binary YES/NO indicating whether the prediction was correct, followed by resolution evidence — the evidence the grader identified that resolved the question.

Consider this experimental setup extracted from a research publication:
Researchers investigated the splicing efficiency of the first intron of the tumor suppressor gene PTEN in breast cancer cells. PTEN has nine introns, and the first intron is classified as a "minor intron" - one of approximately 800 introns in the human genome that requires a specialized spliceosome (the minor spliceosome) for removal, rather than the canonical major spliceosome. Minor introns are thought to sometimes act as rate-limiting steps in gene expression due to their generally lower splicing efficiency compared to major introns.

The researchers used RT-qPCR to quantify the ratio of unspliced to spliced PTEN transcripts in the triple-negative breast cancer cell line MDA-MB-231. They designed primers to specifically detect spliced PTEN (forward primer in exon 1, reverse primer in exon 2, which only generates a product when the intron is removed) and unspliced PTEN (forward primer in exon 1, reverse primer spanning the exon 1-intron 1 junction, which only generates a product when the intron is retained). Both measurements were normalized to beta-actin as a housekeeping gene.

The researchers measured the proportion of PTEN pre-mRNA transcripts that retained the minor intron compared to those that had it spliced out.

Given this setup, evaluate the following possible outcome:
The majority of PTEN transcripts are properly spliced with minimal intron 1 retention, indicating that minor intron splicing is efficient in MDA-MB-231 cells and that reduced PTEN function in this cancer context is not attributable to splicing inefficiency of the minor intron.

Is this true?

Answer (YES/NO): NO